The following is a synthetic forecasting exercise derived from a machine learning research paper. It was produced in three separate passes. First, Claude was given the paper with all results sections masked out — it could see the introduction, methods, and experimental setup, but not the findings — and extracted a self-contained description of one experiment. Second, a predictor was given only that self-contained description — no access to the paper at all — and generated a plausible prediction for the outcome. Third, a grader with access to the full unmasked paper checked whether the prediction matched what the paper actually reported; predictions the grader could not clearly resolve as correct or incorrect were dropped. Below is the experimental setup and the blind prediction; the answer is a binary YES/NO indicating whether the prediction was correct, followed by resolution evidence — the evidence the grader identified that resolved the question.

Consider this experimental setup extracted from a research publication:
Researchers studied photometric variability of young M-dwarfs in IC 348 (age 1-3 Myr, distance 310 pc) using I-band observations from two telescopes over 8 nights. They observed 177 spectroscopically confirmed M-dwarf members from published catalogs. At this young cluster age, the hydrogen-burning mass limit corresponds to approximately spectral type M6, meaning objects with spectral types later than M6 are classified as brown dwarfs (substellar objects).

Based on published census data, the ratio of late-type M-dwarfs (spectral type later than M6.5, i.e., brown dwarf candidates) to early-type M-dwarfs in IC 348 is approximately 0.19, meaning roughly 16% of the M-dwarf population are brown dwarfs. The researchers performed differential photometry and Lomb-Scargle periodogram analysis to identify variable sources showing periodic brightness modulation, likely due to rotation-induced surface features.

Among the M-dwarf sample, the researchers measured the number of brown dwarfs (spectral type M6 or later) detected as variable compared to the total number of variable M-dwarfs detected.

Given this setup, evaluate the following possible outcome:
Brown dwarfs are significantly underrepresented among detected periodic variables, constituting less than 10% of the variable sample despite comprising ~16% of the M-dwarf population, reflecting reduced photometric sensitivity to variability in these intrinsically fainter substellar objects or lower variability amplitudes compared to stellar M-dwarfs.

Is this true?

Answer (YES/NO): NO